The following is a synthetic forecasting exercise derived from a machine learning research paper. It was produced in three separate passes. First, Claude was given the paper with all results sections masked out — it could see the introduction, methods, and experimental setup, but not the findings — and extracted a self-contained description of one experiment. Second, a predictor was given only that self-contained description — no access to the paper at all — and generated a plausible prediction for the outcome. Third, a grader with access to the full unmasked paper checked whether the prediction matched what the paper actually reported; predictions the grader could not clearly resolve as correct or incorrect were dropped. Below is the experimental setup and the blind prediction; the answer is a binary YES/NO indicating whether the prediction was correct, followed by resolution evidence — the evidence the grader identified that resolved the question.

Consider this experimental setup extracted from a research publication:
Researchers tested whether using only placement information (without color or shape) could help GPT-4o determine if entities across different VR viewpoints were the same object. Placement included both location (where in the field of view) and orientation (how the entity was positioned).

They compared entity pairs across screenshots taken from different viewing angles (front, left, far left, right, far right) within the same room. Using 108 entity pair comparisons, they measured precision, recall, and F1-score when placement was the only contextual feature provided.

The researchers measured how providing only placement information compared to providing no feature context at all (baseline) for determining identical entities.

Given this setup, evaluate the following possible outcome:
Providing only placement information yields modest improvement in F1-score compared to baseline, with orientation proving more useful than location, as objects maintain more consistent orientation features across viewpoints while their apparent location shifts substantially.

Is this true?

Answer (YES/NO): NO